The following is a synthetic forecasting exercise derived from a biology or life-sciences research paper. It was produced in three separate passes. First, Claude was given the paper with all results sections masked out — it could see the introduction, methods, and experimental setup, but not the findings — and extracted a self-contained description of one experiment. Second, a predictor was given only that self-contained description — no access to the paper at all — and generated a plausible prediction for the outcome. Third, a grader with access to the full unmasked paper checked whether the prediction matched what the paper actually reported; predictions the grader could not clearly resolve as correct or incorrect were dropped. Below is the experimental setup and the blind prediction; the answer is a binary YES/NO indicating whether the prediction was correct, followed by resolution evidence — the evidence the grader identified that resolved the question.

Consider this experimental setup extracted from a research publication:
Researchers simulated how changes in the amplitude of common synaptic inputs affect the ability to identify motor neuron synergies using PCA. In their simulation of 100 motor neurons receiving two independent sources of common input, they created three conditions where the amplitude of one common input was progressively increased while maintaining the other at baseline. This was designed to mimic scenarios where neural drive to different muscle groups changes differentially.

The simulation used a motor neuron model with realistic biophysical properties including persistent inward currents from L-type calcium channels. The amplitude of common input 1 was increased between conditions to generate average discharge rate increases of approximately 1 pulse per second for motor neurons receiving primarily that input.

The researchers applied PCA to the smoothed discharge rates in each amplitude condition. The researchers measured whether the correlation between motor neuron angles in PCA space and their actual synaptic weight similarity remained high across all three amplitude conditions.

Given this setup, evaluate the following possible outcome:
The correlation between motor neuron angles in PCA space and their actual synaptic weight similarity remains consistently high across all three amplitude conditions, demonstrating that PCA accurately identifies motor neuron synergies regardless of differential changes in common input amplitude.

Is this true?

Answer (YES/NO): YES